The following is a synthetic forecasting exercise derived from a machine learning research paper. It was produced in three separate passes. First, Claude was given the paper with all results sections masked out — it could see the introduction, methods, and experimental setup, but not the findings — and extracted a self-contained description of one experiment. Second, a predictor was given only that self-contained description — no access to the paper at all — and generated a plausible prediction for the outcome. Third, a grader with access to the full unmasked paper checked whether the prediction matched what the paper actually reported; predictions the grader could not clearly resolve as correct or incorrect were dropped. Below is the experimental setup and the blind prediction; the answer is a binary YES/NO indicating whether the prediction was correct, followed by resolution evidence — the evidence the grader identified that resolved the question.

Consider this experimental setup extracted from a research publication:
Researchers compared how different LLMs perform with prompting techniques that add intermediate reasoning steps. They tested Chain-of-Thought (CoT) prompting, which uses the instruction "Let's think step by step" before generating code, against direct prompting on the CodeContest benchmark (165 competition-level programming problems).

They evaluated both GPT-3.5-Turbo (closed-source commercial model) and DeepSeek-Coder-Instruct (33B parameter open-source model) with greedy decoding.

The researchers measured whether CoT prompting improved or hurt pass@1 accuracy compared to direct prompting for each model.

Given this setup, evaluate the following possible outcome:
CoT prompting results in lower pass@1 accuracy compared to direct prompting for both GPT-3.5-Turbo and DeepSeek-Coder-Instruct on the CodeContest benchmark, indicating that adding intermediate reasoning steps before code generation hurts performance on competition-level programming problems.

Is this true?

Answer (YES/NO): NO